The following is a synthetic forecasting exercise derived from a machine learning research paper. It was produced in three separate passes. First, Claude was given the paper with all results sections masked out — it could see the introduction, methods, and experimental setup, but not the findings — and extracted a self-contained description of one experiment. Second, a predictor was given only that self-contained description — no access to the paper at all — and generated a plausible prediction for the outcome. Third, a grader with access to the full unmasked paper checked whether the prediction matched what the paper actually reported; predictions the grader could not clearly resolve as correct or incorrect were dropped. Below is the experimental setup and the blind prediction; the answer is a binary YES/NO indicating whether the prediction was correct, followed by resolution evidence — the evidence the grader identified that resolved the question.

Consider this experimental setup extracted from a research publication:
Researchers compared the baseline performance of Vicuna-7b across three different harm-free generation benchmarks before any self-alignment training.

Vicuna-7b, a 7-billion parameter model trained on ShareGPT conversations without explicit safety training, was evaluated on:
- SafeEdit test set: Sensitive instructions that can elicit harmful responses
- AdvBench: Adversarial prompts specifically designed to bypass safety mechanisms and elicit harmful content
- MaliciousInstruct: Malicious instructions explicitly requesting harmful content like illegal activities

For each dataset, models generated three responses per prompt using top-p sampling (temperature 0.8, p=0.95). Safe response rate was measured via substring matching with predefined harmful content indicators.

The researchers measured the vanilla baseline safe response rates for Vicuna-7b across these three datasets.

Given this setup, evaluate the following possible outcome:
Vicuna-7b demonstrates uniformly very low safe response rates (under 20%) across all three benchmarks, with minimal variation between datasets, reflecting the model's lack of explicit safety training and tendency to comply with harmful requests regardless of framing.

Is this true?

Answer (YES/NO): NO